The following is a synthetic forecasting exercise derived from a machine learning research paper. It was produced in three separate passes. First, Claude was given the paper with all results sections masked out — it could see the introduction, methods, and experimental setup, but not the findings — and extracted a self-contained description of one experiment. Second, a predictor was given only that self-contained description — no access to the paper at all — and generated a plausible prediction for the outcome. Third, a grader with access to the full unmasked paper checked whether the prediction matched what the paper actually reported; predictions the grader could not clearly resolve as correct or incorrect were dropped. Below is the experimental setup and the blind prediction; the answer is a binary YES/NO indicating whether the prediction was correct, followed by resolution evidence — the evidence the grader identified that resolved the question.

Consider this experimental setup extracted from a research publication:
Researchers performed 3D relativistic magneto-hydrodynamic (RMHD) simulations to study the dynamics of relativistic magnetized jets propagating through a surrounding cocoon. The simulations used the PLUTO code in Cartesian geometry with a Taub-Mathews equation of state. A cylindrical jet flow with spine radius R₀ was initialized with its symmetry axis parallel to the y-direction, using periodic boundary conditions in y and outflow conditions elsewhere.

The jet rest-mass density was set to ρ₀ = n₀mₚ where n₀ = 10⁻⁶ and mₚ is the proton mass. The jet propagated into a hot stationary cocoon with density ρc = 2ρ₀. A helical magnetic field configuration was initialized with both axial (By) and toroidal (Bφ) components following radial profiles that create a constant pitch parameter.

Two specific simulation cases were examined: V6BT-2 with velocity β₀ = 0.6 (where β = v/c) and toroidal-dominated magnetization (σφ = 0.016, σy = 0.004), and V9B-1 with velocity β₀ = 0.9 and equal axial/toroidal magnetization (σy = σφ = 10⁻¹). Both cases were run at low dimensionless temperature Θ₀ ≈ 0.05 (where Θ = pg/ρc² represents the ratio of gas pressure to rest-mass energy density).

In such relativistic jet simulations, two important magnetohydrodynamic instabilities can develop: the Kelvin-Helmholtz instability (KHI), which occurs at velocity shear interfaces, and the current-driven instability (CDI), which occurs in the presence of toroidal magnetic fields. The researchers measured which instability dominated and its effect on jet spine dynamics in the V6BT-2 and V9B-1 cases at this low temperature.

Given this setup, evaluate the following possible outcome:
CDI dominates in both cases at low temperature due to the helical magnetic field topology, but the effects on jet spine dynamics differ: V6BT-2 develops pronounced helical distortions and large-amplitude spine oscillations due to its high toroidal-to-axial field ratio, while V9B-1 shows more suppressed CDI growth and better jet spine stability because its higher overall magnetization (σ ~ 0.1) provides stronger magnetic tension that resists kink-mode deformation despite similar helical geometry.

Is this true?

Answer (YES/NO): NO